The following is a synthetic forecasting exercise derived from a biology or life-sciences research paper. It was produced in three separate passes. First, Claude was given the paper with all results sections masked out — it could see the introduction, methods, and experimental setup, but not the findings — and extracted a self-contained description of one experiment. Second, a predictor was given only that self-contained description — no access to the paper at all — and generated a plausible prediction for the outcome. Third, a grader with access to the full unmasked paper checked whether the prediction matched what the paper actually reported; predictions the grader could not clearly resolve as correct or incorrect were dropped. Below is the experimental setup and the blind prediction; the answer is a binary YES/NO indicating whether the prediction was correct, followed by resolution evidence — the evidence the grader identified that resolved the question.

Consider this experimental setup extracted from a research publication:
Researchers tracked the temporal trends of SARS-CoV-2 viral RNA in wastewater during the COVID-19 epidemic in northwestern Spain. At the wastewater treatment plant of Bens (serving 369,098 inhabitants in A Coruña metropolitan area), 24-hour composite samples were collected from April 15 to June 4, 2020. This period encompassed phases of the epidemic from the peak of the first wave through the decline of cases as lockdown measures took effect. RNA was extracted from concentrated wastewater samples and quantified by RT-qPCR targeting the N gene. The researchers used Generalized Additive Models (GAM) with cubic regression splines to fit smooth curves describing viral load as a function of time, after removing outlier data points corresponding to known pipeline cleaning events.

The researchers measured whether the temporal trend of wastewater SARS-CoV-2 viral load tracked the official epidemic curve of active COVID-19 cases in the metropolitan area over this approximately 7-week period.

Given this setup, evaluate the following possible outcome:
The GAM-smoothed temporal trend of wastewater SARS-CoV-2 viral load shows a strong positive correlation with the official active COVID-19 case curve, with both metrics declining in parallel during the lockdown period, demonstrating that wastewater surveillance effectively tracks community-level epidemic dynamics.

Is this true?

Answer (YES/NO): YES